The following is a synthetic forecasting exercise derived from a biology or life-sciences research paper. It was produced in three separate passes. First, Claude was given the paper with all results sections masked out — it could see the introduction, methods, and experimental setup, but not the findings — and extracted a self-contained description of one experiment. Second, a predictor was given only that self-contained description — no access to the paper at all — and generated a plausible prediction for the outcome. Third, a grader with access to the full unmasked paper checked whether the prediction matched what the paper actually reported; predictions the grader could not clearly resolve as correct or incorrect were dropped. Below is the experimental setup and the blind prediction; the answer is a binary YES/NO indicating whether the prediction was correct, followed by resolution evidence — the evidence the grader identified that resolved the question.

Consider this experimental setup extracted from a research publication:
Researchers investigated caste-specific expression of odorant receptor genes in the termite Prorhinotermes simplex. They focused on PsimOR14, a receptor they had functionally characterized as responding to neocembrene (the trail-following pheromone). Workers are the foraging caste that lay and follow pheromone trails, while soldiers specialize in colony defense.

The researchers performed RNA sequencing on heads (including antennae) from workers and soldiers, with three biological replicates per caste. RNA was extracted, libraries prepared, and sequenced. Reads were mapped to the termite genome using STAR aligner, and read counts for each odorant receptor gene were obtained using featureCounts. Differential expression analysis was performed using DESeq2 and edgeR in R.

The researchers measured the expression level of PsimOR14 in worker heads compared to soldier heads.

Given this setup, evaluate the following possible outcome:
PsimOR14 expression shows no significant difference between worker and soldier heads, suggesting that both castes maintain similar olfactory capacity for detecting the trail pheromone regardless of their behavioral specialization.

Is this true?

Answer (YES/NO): NO